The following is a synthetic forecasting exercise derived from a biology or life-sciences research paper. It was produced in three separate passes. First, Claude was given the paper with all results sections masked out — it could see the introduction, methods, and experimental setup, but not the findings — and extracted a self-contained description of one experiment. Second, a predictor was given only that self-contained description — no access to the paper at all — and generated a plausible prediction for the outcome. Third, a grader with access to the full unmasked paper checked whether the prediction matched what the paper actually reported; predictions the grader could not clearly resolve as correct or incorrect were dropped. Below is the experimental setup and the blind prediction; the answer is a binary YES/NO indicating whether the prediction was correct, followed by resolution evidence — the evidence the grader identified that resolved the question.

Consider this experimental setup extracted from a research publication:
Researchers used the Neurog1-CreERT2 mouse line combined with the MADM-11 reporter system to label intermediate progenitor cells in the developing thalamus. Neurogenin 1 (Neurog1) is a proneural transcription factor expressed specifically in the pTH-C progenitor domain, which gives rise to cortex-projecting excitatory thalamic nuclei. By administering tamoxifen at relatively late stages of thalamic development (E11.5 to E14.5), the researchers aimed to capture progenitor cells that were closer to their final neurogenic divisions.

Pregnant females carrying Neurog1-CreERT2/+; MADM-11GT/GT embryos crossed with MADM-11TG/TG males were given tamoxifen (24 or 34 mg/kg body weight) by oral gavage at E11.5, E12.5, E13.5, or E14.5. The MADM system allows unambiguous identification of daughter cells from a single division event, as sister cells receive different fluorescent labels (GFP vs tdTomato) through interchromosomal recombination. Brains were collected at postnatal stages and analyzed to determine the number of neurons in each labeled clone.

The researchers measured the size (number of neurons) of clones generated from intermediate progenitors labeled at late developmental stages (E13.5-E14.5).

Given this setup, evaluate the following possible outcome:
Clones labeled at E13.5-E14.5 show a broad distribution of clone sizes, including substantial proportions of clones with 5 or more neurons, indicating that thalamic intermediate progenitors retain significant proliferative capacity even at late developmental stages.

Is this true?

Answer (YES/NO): NO